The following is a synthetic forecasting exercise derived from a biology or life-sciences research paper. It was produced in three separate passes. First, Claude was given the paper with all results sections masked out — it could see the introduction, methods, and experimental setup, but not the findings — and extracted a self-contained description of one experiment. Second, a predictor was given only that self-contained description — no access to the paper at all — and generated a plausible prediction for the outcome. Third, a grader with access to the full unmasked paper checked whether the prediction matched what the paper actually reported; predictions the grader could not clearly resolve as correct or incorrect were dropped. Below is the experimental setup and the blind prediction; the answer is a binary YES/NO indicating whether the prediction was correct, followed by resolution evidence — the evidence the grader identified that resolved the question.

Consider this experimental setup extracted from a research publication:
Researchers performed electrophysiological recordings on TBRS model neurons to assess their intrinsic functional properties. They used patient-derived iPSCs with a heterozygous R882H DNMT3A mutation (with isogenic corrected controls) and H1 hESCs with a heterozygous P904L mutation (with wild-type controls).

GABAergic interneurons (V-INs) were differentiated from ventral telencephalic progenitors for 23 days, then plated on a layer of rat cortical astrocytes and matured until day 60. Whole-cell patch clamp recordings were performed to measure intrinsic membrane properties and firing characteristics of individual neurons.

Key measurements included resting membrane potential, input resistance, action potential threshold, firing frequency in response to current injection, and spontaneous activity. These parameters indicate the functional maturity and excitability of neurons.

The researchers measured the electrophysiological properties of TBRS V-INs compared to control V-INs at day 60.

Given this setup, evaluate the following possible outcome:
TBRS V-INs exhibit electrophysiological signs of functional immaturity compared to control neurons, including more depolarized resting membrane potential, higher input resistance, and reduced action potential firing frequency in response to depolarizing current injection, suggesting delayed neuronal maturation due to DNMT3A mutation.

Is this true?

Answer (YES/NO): NO